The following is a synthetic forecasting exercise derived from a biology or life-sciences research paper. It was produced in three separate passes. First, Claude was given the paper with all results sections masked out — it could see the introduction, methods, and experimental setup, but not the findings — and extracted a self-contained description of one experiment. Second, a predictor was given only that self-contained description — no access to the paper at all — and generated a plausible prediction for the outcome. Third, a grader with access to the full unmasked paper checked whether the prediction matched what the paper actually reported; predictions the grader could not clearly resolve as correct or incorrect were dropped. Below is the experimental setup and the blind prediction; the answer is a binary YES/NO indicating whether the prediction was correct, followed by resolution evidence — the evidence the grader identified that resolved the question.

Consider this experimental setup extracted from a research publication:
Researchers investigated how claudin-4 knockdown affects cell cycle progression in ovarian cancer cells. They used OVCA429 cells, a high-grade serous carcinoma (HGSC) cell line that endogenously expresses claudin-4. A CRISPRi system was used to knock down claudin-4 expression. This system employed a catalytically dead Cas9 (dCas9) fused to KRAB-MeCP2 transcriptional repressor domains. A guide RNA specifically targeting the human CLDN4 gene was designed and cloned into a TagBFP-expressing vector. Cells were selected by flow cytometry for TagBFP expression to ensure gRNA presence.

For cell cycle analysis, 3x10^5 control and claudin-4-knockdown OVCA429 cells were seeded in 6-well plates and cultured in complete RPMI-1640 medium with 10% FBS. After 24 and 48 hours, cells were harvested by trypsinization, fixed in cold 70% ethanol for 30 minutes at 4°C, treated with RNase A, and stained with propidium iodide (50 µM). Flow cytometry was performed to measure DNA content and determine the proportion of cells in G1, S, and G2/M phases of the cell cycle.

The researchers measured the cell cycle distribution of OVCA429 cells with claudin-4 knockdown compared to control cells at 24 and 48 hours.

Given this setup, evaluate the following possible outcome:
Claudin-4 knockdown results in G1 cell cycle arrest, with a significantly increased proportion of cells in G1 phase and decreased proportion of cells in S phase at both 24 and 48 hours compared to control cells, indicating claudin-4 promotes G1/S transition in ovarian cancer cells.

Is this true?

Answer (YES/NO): NO